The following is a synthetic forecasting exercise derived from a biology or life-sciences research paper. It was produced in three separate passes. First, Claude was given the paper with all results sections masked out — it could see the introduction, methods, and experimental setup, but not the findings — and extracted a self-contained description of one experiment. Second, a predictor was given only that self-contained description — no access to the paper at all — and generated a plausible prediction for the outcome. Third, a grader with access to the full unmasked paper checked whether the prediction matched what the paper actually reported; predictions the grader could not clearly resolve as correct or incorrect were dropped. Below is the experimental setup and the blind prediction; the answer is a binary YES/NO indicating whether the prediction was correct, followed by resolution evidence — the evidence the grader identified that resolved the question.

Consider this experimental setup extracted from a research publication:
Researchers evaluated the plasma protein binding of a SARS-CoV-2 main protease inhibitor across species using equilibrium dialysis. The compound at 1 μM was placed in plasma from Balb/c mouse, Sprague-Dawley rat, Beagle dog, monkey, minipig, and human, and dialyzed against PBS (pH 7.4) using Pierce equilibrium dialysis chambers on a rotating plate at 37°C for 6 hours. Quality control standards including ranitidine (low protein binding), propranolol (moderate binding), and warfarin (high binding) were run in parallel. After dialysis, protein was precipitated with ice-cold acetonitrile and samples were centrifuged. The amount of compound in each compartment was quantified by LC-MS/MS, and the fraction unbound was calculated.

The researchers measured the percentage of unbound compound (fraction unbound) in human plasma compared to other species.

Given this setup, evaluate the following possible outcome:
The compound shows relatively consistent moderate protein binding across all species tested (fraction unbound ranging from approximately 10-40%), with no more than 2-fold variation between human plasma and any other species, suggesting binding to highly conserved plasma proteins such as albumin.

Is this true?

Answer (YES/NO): NO